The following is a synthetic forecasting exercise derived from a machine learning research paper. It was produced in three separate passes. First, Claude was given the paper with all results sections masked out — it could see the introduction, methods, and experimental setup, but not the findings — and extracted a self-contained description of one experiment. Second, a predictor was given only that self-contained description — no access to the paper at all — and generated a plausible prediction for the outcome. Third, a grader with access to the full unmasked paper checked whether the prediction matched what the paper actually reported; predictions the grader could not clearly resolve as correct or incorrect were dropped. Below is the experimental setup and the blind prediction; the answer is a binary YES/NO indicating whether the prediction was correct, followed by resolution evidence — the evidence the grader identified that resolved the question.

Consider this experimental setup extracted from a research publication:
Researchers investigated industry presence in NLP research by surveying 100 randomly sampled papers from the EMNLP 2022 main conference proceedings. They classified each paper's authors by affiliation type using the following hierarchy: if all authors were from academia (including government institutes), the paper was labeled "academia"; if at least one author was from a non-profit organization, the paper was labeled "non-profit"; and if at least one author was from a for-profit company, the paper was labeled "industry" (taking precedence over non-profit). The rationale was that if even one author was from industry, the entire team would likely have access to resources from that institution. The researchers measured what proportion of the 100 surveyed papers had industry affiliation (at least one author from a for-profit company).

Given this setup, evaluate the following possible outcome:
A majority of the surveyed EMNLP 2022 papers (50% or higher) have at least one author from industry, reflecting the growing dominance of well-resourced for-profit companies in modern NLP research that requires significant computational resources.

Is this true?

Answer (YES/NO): NO